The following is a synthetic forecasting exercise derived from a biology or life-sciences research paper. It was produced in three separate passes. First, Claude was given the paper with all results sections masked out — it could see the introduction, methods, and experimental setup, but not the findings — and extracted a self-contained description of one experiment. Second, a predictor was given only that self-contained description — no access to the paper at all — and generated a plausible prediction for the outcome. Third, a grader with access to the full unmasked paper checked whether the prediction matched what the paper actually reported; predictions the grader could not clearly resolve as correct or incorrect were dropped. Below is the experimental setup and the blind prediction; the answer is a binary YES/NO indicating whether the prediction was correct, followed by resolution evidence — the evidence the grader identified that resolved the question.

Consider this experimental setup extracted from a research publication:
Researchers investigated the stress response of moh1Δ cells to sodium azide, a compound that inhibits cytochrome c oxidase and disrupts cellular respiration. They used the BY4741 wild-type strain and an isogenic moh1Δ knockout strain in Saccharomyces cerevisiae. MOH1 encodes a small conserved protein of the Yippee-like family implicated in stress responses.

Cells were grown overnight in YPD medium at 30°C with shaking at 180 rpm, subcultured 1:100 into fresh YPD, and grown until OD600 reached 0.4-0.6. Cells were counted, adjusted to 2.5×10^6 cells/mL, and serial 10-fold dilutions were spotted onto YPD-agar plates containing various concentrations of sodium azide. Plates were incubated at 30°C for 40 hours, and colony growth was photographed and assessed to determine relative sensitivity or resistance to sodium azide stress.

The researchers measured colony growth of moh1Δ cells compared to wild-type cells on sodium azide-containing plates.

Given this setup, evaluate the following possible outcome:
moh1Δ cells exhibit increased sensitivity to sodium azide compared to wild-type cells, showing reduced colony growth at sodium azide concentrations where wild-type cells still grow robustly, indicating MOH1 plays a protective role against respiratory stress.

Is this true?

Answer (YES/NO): YES